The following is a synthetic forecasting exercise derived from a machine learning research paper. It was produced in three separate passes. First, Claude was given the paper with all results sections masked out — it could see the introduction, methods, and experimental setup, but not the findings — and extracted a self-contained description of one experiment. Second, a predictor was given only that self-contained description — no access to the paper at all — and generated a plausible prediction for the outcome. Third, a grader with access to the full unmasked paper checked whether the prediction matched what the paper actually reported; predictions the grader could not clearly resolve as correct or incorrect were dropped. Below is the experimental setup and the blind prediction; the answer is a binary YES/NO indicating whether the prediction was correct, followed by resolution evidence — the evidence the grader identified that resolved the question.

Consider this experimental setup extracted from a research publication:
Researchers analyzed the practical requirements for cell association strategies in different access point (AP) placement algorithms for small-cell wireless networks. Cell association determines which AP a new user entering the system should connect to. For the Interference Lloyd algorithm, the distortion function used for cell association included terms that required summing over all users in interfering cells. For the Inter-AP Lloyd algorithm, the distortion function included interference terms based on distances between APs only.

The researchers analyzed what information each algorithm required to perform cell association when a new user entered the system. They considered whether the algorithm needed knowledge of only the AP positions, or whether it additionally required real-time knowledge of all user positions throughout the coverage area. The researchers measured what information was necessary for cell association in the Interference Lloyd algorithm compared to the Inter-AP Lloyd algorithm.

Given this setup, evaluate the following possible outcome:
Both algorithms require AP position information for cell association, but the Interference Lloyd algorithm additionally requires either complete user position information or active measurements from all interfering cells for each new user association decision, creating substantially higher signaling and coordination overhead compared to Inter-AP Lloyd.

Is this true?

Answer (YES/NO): NO